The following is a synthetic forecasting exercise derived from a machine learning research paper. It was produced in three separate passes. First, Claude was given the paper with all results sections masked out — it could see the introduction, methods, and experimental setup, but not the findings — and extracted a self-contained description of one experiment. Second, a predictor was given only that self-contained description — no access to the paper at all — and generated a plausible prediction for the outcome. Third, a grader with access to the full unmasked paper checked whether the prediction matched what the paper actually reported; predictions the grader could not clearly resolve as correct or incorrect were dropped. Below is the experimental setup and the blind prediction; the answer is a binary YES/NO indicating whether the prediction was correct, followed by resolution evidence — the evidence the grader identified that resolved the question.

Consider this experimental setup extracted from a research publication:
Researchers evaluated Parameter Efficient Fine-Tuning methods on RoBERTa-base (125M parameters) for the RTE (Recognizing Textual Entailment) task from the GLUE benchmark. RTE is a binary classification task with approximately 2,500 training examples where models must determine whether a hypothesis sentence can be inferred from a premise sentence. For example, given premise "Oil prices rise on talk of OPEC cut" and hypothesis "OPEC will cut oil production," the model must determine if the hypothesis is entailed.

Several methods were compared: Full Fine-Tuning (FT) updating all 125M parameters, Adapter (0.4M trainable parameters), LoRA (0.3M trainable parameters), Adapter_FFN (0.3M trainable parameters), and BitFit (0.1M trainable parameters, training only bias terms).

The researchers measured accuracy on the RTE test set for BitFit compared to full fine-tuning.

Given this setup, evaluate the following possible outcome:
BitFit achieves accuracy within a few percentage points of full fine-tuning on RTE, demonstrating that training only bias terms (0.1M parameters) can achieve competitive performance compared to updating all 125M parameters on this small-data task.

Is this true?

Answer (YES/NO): NO